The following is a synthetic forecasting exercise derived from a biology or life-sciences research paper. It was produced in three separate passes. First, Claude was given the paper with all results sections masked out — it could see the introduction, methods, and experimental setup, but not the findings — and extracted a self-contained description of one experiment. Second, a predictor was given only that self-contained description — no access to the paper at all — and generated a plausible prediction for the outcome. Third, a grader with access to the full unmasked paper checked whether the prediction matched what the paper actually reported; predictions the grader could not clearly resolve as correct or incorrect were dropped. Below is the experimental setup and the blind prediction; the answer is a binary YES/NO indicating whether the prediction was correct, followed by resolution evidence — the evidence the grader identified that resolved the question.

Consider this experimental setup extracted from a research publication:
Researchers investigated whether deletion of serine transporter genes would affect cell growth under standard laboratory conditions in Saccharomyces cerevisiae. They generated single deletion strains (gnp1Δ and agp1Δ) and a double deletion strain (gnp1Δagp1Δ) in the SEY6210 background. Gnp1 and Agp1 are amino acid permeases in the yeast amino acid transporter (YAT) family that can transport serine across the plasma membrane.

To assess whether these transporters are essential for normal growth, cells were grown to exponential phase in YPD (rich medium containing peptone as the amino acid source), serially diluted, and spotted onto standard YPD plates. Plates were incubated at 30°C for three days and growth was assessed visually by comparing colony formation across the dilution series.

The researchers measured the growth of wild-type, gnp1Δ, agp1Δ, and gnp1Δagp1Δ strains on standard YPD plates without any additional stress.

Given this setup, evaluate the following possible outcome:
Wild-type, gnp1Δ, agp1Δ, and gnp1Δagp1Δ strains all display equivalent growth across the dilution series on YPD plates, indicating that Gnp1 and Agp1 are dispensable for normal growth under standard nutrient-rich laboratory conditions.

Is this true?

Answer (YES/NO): YES